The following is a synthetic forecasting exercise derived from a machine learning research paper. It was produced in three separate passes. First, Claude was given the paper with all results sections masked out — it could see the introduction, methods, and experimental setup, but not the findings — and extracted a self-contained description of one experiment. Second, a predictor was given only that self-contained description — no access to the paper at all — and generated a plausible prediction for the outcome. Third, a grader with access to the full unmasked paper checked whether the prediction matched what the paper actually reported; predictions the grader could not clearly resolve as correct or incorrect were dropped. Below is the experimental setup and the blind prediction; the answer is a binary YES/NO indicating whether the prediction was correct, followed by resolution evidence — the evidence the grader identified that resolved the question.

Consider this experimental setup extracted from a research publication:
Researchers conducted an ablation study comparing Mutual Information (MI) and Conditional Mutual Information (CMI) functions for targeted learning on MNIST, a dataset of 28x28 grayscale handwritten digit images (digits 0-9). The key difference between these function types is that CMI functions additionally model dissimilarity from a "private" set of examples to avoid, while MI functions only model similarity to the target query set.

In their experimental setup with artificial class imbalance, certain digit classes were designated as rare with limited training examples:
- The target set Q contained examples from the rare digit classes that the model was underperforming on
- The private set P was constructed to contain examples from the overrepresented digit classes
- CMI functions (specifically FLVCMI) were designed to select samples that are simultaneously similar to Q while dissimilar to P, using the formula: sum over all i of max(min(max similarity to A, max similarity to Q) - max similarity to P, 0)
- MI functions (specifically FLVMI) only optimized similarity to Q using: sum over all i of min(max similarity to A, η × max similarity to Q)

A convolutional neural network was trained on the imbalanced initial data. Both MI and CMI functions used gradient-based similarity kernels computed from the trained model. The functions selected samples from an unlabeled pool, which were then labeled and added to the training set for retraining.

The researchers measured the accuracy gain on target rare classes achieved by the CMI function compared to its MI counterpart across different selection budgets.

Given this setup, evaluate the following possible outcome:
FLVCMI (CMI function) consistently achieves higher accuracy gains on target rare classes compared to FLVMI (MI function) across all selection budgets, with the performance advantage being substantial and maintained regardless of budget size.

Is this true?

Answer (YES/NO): NO